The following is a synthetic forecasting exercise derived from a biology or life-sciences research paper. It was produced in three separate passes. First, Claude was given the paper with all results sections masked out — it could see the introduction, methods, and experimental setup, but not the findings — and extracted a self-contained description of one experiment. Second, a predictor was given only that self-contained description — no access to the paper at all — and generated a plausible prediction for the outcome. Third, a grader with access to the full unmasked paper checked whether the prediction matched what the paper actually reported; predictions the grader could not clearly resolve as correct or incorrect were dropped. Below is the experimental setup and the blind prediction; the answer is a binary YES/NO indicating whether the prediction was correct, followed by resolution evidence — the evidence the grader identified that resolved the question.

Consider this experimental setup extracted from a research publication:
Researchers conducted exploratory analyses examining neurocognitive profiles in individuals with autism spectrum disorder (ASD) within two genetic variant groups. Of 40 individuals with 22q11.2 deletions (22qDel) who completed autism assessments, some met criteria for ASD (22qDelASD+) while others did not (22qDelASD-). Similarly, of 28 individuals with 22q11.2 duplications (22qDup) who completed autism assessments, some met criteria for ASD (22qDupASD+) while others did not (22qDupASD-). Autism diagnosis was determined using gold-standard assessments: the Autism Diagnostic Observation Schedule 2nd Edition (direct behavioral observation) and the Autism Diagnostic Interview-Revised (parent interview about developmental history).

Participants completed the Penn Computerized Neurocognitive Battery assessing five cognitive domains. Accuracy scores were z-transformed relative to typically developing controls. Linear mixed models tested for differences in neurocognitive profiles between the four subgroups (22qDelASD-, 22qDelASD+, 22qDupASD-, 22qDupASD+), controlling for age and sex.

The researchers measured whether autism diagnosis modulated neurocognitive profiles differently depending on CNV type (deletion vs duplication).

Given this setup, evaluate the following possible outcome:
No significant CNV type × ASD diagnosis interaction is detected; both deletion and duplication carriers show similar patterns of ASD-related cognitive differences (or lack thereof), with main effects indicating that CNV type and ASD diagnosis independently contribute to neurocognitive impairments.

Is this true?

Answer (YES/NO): NO